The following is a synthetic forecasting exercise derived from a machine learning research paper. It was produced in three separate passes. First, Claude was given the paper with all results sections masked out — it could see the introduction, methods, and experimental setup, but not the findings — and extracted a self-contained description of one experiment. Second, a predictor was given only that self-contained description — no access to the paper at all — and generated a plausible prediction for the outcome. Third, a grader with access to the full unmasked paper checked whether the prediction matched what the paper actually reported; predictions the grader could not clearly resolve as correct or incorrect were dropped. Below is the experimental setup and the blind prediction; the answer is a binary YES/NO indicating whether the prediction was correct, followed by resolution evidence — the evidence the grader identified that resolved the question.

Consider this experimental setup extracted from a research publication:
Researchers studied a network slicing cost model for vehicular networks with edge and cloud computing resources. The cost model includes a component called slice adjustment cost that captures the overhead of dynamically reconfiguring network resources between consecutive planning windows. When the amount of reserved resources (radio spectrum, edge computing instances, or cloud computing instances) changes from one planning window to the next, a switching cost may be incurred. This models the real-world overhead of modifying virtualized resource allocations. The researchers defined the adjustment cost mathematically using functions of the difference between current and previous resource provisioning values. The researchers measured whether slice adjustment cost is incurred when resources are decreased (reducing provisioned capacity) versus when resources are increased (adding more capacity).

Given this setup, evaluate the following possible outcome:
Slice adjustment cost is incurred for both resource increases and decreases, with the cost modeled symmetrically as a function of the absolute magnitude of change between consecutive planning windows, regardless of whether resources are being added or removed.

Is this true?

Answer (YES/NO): NO